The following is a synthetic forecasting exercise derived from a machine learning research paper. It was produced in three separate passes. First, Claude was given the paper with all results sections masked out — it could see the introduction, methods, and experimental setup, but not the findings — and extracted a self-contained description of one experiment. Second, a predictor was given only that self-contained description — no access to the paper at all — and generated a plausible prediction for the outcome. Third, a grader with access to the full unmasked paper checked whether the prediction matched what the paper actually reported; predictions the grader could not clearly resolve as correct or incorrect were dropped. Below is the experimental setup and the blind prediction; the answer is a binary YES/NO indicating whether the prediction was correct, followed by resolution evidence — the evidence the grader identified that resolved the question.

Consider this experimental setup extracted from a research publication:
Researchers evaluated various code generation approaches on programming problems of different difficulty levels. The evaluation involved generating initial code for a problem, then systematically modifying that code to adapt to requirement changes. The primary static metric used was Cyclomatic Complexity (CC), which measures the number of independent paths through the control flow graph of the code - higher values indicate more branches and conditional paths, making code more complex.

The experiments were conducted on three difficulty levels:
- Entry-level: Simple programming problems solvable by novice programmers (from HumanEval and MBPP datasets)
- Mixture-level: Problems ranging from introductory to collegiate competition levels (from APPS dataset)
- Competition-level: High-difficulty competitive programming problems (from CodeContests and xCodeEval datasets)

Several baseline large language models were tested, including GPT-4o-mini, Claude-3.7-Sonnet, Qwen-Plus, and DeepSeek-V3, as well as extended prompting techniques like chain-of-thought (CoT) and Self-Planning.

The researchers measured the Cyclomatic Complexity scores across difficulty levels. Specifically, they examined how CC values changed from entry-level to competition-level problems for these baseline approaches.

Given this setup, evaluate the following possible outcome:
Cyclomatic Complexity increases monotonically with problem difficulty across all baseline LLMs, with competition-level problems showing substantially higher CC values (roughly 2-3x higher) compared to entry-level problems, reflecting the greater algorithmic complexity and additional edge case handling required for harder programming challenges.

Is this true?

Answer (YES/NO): YES